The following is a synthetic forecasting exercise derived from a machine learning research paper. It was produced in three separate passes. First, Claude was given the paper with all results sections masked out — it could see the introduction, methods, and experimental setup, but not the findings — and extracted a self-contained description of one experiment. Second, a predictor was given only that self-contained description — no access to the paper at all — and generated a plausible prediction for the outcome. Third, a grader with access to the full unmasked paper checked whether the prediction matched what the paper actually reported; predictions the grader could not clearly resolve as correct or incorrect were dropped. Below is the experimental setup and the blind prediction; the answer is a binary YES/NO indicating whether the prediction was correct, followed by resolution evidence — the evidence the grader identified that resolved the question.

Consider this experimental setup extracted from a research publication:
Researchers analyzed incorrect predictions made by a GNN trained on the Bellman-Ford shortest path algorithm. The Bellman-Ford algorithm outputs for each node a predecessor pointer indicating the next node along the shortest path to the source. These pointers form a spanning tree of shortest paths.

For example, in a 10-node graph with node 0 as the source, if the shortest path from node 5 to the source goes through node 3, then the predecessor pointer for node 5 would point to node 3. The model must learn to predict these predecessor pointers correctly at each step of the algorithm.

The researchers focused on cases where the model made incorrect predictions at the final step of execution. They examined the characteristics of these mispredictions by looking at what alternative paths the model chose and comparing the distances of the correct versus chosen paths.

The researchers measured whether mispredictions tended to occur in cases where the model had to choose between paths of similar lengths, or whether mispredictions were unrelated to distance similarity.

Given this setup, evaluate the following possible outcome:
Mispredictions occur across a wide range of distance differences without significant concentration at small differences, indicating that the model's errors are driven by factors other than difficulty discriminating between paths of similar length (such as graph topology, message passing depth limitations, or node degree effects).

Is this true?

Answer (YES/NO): NO